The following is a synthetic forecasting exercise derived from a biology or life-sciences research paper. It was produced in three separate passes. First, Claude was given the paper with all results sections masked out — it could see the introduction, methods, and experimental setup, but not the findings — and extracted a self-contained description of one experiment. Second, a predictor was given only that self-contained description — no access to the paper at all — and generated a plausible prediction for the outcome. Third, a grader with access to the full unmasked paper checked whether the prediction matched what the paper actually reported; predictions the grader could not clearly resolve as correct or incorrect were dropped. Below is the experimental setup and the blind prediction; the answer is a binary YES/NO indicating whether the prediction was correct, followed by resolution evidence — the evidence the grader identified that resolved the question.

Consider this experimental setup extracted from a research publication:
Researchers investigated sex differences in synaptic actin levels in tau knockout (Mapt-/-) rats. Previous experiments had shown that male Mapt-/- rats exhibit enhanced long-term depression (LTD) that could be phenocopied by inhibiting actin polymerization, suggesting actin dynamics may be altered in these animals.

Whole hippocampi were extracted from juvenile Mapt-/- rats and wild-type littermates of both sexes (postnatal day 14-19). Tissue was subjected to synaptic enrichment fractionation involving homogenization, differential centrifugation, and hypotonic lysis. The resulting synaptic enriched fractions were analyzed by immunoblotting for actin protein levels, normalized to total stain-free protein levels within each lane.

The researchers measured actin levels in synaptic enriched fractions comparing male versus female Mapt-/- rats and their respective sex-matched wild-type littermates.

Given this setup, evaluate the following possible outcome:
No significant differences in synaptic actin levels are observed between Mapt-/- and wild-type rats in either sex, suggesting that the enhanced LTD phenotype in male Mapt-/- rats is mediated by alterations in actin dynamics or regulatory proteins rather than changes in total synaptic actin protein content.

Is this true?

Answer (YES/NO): NO